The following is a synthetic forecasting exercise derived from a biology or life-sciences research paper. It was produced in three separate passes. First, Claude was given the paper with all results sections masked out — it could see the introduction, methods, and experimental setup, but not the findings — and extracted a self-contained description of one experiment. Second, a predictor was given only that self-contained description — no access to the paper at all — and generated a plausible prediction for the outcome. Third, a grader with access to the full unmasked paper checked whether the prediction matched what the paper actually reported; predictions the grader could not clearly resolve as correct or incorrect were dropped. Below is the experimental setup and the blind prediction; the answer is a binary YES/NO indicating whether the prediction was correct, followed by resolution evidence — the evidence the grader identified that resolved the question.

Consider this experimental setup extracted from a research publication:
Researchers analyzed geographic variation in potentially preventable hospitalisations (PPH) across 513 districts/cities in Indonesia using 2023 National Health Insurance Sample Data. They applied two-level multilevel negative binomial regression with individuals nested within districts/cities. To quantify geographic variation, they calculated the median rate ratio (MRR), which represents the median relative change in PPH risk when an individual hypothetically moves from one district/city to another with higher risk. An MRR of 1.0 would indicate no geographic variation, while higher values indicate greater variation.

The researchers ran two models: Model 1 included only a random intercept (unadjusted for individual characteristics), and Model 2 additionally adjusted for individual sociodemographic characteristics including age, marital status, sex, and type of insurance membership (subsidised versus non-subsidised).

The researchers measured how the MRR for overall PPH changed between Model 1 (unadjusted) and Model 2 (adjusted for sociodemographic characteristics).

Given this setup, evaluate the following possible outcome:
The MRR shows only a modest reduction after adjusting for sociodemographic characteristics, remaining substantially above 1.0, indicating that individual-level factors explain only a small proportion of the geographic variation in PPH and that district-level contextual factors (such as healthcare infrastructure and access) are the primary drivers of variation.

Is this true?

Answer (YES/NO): YES